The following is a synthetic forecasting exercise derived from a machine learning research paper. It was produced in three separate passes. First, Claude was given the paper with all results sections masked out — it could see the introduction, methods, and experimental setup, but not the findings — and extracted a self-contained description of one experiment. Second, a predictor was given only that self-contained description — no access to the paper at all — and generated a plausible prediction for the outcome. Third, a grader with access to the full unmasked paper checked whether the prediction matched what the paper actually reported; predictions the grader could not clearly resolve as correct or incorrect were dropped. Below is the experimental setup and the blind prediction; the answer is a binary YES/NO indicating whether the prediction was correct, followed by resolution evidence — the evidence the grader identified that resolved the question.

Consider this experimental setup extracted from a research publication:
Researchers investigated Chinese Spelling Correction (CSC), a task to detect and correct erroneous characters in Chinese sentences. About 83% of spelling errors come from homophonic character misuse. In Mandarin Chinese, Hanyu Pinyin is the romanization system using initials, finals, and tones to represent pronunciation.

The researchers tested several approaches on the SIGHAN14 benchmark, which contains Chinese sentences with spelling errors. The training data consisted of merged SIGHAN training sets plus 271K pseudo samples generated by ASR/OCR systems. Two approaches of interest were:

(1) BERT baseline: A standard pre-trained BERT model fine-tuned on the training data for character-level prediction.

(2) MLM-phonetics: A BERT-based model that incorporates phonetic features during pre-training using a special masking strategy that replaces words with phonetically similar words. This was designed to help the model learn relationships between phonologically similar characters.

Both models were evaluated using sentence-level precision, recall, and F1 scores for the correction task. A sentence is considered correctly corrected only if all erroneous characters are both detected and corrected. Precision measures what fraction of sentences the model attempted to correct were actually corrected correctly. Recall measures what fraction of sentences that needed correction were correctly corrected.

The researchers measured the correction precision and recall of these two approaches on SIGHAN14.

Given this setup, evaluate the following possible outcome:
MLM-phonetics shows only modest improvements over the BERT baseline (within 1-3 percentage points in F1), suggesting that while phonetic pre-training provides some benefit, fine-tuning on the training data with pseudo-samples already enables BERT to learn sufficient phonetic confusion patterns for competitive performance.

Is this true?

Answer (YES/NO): NO